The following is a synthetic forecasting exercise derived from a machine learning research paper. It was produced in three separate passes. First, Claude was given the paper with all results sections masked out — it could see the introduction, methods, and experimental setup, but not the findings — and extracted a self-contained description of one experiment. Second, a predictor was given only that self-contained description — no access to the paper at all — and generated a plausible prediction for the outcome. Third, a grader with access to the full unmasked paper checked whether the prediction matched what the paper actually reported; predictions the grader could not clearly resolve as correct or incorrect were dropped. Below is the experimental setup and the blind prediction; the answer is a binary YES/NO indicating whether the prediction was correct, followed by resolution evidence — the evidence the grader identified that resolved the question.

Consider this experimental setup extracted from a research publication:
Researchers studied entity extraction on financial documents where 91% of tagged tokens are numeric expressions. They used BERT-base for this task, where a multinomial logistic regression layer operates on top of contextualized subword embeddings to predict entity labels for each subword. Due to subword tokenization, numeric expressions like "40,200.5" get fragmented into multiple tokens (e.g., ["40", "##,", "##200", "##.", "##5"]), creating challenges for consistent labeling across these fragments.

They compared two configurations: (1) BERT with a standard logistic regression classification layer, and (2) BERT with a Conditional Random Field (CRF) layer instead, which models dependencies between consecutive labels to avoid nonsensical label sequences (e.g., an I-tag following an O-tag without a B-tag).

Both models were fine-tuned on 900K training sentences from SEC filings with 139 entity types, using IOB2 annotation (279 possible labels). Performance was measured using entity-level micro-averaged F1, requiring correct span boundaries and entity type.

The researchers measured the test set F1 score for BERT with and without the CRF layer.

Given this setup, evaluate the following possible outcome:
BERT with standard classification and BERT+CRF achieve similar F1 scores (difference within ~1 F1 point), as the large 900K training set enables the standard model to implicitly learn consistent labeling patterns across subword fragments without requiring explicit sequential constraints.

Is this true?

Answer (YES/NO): NO